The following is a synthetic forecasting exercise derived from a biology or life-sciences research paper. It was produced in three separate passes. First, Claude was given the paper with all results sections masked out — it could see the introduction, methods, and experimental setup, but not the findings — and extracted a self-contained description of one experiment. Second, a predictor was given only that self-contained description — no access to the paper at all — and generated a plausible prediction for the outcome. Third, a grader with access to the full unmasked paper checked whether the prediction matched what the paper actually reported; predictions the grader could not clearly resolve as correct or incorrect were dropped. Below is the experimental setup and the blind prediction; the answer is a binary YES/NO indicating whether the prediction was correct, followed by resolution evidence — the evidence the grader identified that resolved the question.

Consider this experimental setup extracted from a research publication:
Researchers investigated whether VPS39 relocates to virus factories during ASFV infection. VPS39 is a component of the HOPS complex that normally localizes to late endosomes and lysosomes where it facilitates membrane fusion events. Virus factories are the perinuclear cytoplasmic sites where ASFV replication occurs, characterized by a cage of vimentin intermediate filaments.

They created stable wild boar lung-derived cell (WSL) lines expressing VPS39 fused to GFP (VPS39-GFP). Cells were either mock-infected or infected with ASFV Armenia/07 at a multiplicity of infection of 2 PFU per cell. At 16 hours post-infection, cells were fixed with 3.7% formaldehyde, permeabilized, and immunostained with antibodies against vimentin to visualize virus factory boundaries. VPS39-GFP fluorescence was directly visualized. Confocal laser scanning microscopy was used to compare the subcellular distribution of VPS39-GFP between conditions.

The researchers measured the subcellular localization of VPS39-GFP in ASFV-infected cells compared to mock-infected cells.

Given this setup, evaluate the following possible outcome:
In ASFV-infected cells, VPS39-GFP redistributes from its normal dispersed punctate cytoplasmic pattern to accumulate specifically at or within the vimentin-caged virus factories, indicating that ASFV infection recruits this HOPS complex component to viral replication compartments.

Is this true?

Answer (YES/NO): YES